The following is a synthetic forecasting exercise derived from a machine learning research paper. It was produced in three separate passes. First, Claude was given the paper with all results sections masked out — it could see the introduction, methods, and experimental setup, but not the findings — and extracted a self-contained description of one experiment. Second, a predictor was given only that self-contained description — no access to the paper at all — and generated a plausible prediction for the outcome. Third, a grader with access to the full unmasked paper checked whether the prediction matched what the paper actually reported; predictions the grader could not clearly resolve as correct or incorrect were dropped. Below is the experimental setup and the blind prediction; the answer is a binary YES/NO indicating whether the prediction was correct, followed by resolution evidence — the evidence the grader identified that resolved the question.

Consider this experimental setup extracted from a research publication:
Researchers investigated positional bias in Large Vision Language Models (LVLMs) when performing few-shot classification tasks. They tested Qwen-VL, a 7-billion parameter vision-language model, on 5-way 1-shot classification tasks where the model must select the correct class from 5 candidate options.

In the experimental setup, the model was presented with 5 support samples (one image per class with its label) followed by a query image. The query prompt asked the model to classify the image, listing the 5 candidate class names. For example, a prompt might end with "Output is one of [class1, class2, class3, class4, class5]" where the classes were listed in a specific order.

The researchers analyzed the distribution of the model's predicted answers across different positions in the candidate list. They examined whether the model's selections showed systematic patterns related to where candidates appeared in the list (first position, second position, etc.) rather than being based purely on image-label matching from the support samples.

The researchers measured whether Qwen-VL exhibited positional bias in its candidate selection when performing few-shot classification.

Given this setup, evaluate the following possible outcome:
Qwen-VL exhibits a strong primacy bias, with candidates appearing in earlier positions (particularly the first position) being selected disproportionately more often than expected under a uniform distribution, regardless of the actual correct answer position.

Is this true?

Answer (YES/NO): YES